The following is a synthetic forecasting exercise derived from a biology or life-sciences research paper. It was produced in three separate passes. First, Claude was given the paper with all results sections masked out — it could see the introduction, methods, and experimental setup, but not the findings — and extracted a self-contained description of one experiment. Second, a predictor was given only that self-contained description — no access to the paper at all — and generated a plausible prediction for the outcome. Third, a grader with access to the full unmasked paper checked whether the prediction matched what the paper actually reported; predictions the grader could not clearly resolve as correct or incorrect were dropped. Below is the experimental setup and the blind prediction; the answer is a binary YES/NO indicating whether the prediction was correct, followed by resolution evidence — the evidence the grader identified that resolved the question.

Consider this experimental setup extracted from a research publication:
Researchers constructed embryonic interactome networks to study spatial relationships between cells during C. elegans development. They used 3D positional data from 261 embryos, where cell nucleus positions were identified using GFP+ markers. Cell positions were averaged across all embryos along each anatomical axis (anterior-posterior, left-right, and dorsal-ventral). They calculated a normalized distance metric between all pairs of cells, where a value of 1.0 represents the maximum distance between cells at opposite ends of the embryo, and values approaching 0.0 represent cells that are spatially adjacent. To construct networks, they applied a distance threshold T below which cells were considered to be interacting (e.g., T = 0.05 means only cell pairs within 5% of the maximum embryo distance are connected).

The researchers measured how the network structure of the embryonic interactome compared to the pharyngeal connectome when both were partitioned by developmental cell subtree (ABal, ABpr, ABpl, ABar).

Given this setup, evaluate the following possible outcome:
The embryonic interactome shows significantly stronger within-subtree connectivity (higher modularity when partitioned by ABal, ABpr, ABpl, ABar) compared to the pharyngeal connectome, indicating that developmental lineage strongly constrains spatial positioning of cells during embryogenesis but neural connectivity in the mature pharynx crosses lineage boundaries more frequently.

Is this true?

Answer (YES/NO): NO